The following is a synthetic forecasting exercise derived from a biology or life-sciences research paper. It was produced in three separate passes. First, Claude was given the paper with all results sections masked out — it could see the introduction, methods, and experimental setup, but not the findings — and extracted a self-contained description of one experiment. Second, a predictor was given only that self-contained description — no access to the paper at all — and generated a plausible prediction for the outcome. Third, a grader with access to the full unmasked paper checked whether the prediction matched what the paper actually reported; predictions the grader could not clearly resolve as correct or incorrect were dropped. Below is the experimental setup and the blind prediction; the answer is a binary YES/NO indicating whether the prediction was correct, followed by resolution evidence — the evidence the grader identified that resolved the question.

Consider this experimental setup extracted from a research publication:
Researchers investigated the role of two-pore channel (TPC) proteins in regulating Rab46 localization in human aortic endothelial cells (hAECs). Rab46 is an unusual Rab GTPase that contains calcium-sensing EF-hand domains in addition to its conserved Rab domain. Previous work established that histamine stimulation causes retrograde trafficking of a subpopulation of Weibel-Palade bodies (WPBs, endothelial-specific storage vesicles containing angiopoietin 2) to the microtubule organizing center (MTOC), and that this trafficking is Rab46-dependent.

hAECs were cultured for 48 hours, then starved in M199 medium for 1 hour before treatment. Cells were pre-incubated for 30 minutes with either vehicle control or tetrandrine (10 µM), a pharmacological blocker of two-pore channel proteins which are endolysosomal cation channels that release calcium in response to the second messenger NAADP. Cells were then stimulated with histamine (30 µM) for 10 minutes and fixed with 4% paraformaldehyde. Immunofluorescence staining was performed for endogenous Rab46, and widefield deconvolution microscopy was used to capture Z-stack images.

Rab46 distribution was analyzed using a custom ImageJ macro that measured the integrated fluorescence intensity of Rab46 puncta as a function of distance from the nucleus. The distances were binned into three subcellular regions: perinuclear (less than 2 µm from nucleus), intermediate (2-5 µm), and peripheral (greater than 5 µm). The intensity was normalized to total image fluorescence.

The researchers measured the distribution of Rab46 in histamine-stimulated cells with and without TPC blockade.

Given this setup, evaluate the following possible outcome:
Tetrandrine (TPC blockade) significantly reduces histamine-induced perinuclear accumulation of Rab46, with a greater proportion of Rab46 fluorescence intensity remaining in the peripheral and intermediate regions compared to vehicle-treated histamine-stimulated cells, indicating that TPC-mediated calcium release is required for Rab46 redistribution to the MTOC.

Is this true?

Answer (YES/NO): NO